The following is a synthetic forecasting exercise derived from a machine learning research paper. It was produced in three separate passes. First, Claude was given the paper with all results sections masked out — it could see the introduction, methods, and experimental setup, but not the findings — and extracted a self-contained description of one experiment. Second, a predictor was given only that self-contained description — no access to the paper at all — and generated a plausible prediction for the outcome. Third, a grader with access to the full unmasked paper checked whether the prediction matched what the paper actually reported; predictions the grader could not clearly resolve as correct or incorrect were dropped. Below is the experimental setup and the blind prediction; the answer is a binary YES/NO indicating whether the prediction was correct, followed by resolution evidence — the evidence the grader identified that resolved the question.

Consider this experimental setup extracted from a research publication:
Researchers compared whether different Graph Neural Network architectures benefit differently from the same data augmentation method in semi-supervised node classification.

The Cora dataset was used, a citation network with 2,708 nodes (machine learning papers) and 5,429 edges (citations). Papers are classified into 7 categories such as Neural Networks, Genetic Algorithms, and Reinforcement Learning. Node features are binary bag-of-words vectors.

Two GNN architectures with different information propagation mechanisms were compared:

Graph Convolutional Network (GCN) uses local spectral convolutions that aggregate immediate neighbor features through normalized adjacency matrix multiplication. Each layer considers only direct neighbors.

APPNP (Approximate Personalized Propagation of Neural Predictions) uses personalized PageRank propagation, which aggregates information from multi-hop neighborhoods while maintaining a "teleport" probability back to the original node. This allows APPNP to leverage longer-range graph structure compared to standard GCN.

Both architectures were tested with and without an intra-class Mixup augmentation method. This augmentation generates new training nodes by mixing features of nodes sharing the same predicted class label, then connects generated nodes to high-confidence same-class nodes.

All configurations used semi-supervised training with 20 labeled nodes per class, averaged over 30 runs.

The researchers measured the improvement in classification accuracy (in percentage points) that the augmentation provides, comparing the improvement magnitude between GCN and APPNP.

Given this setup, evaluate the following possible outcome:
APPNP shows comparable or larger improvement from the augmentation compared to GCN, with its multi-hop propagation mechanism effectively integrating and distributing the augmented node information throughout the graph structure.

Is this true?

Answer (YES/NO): YES